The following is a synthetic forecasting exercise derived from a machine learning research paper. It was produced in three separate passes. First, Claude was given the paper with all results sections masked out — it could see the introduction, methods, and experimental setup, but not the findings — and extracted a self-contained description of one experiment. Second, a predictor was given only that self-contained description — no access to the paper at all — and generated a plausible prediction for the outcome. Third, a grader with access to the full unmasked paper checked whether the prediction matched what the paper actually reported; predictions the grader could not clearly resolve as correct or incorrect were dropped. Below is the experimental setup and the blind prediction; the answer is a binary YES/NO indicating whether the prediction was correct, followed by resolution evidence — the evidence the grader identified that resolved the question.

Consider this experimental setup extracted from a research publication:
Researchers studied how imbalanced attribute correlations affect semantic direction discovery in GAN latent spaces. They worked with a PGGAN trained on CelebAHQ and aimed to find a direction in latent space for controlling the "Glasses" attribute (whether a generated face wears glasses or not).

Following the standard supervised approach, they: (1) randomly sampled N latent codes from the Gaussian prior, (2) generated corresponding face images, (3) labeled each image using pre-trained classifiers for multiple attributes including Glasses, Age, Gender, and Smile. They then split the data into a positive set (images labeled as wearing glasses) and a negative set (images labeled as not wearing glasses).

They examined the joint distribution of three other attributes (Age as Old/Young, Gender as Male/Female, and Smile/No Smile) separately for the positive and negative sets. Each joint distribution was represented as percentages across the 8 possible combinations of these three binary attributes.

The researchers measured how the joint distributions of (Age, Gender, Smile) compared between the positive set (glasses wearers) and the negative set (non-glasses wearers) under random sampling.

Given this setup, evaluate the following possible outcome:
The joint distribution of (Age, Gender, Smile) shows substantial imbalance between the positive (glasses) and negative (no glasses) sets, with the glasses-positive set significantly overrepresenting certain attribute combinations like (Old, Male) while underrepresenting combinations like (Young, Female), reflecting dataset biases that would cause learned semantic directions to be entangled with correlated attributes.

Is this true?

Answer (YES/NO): YES